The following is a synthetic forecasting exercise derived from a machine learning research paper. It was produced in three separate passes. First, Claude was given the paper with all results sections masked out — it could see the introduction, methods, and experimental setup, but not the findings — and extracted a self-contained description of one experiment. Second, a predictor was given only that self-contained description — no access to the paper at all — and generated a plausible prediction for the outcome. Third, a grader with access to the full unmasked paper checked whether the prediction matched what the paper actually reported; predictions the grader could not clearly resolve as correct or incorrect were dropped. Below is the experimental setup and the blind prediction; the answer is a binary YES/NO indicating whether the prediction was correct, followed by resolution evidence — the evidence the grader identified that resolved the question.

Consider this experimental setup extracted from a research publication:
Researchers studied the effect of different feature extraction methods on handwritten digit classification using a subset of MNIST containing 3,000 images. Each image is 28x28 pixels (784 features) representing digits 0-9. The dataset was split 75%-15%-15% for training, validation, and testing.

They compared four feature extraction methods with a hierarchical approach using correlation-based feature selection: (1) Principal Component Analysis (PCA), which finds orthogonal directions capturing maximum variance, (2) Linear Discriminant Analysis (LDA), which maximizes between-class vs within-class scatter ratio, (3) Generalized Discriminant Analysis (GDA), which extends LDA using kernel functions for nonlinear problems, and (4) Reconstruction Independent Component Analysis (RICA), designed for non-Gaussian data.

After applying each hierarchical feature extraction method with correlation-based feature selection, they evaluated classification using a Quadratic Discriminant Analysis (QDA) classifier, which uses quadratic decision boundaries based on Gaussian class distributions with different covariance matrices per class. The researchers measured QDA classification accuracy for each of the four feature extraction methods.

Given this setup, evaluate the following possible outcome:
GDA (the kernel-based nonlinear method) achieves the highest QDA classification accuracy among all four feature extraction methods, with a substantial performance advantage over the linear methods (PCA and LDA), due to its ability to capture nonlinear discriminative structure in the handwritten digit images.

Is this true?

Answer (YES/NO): NO